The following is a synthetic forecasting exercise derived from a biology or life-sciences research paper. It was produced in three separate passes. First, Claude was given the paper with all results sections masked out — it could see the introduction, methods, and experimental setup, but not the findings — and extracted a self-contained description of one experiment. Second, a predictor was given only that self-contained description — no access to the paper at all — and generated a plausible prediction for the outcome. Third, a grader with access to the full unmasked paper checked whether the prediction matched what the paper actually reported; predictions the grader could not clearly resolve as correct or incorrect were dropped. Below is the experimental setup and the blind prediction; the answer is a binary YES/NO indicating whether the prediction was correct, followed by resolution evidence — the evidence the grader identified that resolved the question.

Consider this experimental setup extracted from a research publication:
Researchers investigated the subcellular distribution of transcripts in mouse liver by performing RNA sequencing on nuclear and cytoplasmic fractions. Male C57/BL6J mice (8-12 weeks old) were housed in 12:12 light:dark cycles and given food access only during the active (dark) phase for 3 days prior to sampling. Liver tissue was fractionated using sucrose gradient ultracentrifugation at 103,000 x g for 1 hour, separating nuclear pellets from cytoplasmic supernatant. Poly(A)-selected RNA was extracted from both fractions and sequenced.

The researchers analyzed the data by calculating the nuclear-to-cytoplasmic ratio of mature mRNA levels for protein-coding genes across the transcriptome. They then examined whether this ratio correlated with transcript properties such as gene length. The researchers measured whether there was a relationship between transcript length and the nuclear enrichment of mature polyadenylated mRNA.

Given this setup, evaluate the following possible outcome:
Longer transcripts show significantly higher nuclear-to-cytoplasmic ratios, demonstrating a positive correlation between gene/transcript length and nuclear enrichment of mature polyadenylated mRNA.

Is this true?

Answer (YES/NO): YES